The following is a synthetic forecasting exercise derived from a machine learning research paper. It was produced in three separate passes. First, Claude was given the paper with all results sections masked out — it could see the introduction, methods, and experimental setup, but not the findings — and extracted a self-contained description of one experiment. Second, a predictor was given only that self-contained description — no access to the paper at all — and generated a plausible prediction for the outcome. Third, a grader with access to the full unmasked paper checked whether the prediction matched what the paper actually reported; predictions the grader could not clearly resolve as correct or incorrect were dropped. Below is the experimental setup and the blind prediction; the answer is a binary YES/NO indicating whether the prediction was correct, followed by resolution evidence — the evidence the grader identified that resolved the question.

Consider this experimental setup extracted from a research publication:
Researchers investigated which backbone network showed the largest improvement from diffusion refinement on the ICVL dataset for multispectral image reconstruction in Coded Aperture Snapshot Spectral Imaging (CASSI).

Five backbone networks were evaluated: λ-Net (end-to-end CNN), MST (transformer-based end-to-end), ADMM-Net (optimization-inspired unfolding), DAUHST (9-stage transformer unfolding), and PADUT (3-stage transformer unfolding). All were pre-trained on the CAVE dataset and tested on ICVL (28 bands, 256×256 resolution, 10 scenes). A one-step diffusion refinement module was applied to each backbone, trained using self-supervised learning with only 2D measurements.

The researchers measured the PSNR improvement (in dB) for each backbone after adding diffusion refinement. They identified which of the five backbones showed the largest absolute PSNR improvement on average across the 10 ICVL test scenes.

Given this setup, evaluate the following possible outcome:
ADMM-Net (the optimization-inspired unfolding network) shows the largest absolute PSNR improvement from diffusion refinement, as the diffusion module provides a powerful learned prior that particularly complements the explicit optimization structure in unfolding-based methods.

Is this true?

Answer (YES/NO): YES